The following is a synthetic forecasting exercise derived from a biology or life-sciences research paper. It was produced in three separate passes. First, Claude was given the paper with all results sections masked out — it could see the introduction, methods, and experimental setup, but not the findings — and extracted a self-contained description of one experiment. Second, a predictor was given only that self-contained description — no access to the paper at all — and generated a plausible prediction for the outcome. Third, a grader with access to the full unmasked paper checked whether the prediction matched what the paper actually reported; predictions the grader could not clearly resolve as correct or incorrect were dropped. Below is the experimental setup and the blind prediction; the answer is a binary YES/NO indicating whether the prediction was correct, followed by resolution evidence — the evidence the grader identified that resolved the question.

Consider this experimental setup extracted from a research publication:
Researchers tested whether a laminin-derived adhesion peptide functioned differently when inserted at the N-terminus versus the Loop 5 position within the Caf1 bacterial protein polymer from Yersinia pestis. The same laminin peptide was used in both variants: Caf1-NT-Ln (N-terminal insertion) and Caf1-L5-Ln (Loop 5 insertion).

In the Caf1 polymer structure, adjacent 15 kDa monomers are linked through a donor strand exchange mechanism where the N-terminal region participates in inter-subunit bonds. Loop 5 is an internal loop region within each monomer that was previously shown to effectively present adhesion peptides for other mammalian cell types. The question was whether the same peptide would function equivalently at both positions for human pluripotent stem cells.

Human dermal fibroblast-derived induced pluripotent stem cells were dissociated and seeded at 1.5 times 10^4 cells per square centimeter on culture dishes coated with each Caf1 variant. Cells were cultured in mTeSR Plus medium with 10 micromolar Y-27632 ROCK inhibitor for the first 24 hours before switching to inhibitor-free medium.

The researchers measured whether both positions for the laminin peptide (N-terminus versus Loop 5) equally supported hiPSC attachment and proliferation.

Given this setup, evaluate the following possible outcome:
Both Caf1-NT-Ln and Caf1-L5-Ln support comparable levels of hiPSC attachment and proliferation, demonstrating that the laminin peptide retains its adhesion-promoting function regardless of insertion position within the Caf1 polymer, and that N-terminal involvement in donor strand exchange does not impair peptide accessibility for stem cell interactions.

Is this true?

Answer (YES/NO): NO